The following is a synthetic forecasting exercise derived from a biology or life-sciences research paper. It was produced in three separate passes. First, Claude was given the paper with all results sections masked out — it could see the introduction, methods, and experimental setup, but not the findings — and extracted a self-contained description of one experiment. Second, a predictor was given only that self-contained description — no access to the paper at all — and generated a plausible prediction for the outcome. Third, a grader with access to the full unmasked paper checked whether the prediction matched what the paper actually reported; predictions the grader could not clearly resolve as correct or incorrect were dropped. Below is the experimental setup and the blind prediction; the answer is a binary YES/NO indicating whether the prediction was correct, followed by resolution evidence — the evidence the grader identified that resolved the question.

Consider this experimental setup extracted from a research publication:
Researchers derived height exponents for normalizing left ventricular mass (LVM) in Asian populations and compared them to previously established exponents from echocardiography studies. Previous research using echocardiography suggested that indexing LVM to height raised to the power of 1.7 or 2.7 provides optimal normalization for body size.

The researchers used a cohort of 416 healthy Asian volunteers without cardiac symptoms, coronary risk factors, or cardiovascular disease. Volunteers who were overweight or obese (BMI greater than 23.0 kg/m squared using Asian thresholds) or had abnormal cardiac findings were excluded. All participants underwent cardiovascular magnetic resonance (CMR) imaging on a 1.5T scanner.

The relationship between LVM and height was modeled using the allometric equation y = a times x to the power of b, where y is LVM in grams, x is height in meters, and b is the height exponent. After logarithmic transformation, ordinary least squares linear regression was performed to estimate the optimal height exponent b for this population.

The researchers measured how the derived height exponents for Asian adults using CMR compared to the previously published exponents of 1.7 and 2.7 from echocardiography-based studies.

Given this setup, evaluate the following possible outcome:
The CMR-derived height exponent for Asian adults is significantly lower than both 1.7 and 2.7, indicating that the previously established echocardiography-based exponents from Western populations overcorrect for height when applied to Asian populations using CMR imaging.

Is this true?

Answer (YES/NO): NO